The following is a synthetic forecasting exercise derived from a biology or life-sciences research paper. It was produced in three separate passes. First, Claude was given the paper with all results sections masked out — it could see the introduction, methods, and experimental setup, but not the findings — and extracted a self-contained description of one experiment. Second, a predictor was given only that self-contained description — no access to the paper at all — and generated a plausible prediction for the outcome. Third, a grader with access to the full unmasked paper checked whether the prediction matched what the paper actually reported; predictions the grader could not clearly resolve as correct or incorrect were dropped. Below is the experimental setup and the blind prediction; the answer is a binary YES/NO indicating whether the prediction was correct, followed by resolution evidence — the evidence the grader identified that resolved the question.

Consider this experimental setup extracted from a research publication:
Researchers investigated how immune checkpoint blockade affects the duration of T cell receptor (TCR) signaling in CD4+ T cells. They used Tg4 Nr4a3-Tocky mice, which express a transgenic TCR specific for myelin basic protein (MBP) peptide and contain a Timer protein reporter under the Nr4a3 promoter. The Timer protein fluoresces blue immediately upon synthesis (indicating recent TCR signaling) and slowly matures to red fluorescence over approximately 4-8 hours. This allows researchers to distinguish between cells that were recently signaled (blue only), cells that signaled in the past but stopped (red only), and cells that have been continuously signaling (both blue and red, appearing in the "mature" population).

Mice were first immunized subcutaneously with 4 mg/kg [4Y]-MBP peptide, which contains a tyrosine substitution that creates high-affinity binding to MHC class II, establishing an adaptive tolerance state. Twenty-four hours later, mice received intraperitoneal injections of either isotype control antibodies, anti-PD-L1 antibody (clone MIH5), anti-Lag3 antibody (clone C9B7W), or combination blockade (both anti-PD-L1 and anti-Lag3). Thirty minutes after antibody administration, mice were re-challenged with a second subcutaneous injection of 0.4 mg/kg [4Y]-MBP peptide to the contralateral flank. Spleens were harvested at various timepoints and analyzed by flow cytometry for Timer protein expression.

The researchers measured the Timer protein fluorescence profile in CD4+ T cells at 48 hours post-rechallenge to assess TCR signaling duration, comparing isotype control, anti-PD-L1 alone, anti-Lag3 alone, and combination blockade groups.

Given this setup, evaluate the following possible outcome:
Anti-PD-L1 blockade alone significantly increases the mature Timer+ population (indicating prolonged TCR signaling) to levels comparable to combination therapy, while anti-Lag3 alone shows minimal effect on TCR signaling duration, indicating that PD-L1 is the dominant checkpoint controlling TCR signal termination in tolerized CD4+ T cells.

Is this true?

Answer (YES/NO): NO